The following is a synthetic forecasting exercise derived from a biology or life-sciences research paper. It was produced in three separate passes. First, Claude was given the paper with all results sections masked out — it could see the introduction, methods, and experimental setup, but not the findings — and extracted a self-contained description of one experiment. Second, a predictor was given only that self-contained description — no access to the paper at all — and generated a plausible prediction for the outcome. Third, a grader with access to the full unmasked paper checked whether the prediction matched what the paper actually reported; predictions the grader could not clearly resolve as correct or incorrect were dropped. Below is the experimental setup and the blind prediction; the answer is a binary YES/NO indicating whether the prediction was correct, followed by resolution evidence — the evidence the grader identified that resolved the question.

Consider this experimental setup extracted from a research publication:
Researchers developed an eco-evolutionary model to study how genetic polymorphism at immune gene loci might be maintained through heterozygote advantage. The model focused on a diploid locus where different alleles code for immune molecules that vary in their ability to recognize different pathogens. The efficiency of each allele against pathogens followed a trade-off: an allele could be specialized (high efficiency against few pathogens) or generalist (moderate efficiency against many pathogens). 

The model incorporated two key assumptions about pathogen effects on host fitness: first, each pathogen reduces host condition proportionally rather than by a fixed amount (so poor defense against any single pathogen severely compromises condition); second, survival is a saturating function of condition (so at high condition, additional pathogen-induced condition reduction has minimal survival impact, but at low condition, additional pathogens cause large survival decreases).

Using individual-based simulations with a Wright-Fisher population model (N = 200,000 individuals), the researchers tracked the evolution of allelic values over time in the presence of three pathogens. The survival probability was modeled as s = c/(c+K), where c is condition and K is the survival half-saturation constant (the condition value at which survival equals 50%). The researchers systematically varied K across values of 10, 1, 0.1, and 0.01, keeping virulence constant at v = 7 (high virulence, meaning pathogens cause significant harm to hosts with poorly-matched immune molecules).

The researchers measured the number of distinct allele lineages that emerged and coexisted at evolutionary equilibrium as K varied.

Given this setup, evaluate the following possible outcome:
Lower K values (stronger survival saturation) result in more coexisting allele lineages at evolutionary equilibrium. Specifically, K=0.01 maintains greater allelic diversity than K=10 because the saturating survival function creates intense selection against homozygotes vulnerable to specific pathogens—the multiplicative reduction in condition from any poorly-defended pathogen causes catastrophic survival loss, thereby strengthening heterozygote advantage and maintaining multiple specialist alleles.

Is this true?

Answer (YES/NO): NO